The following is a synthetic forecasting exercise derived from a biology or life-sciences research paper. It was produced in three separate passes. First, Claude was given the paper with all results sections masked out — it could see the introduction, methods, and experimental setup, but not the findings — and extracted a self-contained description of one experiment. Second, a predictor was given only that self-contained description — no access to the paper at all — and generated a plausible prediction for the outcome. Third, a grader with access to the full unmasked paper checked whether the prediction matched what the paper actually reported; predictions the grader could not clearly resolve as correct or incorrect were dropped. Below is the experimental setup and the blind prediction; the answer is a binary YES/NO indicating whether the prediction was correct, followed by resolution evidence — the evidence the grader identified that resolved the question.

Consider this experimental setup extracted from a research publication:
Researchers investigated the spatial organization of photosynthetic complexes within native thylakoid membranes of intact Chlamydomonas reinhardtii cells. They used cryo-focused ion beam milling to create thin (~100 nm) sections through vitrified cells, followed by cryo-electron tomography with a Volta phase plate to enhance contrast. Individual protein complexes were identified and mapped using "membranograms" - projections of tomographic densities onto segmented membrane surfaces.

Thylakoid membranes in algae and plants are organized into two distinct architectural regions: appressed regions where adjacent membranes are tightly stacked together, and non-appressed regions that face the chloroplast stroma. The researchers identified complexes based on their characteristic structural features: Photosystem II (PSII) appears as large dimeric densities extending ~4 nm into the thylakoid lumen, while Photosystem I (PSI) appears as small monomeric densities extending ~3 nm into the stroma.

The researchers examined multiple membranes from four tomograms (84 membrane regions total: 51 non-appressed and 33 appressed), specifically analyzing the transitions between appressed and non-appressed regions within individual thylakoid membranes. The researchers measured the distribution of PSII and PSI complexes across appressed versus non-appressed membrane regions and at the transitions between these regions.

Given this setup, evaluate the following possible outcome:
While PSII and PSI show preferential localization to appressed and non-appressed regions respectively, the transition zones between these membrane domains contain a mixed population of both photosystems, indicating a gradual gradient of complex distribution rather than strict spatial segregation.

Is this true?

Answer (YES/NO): NO